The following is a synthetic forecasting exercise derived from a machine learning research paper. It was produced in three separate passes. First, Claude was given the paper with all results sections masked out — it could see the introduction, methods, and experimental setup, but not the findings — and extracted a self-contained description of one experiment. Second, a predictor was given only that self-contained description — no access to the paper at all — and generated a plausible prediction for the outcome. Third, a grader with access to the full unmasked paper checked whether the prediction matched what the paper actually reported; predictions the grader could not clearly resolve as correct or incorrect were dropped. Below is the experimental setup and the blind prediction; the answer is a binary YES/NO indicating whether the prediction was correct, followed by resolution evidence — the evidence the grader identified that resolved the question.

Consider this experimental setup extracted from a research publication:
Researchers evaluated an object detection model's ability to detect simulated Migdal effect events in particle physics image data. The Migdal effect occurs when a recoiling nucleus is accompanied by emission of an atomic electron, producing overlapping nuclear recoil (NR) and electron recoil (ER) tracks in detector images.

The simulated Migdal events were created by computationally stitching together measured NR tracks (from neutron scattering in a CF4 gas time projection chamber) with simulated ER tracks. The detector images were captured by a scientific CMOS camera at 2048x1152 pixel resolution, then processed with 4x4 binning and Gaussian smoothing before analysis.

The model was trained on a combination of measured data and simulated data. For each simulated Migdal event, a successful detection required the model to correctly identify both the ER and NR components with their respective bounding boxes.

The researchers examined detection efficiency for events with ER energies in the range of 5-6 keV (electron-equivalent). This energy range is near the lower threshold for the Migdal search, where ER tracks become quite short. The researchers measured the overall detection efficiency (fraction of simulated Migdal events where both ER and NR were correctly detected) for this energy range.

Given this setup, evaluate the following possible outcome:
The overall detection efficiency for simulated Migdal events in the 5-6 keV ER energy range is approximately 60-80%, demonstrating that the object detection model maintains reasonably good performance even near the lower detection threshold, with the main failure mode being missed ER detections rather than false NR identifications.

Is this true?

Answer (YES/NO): NO